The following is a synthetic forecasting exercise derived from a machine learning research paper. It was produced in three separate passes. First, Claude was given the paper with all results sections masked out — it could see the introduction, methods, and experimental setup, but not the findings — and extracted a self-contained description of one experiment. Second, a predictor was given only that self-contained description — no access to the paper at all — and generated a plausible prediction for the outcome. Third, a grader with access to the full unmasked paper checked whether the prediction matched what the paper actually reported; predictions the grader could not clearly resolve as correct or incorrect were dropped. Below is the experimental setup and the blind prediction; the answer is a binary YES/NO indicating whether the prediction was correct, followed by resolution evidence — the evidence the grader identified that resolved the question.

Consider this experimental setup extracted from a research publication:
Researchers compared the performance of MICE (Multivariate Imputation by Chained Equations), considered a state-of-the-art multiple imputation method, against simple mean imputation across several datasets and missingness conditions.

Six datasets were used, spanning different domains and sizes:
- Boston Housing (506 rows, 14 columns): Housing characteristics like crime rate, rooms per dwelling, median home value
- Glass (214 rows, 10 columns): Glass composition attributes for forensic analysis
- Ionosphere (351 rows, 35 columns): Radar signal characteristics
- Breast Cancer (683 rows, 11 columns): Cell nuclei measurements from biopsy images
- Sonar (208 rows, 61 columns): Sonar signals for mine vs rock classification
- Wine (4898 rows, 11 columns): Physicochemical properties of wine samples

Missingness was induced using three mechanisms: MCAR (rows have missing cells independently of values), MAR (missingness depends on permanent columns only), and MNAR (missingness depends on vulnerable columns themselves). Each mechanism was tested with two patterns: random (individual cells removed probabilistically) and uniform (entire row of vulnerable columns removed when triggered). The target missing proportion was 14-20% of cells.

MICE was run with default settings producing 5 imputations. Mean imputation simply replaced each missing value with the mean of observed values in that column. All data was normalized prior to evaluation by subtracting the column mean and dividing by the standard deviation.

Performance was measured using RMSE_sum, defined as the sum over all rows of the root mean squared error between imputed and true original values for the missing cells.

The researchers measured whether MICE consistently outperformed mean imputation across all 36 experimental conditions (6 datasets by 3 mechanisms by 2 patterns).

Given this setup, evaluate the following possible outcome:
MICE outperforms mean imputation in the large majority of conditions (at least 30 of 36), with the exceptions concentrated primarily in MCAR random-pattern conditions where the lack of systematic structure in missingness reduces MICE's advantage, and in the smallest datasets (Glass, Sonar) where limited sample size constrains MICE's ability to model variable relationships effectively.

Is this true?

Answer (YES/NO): NO